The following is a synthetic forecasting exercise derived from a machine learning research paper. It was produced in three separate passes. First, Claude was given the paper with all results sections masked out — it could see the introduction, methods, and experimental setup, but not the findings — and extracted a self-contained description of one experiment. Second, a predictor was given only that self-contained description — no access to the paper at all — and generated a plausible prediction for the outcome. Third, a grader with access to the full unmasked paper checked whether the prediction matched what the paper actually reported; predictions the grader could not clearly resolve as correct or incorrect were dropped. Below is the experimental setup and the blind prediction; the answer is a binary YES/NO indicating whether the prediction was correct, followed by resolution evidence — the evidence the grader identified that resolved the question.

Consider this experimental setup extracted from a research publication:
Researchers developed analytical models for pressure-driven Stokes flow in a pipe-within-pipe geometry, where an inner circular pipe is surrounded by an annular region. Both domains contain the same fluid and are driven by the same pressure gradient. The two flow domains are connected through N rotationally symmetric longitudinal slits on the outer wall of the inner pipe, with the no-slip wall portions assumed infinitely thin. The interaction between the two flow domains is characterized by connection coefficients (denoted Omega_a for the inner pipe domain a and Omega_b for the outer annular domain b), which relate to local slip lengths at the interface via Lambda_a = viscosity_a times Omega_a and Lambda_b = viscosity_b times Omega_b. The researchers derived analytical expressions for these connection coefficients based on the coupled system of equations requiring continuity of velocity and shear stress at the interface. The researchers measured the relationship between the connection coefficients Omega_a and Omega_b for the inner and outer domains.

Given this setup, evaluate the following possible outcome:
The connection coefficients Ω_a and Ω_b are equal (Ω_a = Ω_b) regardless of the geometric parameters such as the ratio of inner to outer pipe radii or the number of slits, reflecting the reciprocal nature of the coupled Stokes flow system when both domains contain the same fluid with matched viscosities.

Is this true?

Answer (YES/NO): NO